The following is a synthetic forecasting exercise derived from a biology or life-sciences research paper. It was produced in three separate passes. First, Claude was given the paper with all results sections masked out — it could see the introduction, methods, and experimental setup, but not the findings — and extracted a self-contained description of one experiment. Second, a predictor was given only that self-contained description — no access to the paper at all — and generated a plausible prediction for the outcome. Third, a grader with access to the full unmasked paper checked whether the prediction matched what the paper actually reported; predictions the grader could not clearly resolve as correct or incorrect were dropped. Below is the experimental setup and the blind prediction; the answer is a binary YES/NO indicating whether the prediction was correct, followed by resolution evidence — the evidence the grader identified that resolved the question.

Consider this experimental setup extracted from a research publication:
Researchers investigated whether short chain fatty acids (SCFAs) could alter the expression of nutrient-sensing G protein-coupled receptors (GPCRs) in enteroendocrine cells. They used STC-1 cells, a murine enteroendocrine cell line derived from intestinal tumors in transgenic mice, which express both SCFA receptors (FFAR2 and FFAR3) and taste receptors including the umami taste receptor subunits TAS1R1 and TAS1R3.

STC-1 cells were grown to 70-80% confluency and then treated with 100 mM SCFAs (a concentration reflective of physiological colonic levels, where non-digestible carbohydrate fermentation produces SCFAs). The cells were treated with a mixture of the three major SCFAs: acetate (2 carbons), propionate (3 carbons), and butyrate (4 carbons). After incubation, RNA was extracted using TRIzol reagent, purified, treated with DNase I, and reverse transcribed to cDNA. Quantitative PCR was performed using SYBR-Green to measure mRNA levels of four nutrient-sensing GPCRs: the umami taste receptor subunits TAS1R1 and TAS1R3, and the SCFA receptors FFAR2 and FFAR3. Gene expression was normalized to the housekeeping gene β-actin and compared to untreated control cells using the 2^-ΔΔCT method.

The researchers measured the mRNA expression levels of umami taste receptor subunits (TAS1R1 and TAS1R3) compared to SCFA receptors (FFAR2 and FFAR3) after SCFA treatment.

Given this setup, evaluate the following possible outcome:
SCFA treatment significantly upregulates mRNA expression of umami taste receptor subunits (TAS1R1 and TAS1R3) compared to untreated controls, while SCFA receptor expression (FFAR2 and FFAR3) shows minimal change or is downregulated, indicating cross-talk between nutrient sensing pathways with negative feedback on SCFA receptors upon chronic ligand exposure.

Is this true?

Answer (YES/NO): NO